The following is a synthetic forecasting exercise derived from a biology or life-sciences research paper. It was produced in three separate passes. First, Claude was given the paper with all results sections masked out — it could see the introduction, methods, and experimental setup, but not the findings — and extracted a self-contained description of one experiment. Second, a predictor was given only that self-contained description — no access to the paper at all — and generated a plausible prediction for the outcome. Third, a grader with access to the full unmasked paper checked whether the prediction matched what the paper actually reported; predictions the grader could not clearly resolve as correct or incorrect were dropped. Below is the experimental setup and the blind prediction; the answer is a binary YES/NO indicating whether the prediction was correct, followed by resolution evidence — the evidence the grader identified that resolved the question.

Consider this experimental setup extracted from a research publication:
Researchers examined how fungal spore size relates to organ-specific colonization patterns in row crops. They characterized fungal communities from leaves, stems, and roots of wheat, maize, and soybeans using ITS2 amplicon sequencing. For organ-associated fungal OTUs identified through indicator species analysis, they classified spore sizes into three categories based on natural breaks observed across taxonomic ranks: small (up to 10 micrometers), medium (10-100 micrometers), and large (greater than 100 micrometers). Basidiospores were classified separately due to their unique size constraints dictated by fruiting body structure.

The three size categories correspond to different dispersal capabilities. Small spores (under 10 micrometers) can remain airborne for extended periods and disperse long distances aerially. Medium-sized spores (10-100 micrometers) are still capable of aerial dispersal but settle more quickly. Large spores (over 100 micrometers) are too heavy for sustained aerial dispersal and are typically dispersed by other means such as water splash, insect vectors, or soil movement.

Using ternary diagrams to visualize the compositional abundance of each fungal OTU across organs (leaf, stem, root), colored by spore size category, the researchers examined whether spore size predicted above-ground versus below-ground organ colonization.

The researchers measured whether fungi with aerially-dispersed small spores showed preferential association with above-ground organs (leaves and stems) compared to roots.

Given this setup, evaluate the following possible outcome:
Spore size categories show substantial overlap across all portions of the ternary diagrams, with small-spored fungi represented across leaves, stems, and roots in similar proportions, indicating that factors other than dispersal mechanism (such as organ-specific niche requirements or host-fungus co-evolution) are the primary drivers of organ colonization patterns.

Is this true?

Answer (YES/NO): NO